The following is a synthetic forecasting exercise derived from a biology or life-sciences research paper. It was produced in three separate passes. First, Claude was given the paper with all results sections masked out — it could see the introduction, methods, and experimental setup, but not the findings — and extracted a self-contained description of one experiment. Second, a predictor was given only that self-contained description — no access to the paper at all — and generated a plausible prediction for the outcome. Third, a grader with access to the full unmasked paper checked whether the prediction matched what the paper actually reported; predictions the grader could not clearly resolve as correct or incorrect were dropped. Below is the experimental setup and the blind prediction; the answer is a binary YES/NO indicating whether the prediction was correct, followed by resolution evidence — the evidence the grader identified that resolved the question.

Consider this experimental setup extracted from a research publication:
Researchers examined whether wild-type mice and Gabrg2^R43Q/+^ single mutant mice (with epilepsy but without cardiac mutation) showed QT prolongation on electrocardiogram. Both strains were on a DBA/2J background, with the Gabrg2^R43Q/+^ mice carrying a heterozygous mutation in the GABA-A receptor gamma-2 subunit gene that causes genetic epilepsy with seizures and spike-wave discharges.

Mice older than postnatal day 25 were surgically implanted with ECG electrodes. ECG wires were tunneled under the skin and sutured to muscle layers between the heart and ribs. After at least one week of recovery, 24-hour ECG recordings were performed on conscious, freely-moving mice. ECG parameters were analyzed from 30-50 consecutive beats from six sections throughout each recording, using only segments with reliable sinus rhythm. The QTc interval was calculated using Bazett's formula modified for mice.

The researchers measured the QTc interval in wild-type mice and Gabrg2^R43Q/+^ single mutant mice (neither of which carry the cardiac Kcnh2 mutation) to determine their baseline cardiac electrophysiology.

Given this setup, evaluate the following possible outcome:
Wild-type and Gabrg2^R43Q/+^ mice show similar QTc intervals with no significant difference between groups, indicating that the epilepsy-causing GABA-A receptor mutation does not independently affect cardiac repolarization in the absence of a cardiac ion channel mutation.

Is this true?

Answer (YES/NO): YES